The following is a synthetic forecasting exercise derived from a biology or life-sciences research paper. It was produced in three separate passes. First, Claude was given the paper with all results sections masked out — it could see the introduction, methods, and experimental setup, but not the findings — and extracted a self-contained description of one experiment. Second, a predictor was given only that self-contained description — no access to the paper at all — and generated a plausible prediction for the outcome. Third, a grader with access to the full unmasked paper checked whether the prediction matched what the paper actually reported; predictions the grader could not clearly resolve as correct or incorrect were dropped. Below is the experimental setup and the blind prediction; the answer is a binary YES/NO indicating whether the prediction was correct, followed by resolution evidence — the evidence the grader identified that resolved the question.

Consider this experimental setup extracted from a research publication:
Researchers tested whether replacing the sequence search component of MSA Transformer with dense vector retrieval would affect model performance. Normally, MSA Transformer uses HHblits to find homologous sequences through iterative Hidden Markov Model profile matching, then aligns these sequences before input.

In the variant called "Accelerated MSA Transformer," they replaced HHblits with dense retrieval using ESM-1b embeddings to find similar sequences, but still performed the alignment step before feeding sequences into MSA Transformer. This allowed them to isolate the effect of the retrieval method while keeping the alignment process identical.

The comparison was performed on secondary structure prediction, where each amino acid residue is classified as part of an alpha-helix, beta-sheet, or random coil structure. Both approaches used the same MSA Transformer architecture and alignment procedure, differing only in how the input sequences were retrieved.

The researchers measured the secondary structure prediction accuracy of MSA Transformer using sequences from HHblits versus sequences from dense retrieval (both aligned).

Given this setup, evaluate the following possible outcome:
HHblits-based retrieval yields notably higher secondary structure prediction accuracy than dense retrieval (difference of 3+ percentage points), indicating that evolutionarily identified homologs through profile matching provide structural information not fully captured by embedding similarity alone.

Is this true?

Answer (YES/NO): NO